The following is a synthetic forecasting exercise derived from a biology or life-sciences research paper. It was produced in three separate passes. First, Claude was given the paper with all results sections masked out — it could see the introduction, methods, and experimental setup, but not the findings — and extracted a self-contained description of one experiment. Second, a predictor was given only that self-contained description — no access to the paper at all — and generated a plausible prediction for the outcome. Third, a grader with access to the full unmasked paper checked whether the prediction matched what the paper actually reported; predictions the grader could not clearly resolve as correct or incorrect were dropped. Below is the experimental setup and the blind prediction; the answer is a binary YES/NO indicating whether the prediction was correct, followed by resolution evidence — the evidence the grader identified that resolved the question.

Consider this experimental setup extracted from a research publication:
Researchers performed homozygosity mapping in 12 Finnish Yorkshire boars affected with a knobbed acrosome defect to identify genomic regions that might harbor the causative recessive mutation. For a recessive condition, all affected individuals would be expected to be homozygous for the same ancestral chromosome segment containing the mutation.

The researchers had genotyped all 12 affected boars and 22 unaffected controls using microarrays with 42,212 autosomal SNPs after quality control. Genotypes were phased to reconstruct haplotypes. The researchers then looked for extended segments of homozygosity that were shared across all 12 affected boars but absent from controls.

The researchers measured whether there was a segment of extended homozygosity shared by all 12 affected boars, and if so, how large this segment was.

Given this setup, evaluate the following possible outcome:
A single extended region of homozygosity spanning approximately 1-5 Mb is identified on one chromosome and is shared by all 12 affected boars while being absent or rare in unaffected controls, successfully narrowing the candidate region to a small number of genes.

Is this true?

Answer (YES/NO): NO